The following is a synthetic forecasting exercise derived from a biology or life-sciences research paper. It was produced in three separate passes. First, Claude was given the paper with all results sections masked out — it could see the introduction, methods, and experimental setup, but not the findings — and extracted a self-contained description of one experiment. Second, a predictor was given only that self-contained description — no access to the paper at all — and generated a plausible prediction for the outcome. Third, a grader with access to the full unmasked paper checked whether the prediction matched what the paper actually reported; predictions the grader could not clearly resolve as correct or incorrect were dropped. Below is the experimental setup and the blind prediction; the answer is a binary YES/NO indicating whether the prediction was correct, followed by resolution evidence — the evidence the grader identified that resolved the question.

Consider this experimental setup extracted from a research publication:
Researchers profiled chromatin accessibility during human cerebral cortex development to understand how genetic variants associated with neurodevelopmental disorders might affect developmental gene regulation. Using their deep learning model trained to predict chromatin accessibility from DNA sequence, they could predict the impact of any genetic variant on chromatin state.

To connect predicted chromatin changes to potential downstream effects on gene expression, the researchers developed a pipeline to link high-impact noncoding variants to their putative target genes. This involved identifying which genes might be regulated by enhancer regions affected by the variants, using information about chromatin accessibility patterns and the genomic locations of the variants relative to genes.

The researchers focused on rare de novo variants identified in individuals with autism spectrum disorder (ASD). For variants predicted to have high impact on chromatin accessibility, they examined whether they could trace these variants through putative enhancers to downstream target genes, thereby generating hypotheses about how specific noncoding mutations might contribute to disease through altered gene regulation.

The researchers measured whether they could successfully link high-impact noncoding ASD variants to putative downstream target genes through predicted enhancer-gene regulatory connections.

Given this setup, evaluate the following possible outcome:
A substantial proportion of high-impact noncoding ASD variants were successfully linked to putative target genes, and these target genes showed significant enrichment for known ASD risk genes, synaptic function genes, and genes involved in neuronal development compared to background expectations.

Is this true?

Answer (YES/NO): NO